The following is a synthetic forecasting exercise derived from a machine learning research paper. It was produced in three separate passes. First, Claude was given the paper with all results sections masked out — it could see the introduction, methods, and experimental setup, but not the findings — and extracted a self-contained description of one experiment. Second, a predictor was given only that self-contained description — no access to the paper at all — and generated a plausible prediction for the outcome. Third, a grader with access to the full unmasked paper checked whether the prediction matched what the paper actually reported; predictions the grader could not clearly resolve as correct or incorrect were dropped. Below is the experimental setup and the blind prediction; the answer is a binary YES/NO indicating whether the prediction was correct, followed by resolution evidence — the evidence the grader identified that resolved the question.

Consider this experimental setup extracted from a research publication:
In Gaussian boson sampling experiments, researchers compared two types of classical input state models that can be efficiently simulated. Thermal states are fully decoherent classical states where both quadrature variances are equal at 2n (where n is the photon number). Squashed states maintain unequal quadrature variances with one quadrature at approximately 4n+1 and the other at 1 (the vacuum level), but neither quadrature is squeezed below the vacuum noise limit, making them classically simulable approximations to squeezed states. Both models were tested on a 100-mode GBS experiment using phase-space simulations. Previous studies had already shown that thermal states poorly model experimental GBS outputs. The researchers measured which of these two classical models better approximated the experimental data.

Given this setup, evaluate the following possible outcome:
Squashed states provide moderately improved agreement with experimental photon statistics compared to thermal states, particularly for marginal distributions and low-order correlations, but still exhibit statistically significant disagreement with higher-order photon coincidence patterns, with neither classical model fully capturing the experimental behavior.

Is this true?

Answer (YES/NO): NO